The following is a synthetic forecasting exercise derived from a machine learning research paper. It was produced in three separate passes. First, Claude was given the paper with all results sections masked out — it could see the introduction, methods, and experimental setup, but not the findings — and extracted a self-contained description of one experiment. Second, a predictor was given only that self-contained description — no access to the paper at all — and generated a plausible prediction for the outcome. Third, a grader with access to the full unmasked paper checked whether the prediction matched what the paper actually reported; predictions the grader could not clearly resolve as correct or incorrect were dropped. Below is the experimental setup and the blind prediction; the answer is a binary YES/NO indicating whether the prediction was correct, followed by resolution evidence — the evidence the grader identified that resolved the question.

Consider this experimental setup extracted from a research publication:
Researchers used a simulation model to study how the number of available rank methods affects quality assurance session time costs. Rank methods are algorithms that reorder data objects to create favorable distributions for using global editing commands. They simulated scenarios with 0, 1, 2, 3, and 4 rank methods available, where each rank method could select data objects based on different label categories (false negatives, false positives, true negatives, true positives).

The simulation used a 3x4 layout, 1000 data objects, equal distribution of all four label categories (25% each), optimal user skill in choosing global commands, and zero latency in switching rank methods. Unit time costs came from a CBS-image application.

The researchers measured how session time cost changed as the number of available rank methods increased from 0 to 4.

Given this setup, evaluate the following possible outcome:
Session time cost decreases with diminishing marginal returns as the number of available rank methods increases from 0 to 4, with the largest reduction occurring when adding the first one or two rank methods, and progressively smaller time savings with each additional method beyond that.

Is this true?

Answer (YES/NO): NO